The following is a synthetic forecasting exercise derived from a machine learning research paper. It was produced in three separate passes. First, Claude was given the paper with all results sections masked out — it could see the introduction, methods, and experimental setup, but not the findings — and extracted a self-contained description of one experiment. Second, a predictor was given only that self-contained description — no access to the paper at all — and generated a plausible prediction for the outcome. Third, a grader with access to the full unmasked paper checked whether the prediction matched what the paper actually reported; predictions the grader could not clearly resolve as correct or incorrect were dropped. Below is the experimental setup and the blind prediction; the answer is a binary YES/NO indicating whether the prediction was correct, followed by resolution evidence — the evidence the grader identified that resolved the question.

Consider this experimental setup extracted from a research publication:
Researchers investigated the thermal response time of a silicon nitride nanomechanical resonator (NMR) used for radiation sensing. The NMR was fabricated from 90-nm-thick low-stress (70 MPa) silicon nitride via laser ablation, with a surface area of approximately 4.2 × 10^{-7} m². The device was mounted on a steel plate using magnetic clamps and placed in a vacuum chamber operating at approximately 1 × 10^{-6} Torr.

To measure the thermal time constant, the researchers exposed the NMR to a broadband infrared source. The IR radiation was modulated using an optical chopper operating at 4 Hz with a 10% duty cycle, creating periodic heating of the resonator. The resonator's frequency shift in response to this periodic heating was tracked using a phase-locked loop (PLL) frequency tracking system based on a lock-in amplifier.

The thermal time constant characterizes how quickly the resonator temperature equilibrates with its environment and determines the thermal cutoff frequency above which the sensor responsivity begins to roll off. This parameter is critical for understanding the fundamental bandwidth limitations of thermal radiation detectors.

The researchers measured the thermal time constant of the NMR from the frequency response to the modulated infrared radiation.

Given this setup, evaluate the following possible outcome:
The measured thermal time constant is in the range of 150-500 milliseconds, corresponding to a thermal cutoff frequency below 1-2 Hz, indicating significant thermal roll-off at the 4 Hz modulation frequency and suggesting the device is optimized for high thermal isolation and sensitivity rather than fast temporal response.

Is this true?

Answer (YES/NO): NO